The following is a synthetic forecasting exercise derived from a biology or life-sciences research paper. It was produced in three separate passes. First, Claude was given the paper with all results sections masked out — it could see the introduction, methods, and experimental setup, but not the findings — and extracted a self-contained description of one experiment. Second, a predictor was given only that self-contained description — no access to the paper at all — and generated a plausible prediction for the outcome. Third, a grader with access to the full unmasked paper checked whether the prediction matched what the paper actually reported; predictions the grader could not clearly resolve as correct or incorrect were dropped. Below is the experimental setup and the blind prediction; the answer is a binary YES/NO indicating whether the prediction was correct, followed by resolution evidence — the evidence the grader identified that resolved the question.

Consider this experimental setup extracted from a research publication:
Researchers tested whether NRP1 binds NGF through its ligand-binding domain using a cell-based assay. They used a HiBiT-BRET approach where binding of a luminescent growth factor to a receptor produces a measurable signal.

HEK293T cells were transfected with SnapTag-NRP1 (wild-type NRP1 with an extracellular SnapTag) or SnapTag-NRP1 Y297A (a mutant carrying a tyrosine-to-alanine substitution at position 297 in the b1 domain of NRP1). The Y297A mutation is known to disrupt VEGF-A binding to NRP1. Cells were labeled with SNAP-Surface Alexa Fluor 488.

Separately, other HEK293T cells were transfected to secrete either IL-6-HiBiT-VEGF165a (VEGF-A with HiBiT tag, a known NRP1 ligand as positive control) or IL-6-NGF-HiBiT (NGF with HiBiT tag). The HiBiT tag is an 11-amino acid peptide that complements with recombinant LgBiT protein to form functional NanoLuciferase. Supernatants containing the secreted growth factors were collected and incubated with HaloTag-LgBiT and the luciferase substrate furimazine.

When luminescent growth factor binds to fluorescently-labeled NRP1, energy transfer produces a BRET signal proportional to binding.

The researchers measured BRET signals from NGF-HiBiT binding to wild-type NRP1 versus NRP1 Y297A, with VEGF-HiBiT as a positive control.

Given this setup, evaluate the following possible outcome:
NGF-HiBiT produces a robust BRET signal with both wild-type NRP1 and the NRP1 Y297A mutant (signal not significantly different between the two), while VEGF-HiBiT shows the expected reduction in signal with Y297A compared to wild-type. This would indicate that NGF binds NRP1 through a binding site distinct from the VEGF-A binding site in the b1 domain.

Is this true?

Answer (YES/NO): NO